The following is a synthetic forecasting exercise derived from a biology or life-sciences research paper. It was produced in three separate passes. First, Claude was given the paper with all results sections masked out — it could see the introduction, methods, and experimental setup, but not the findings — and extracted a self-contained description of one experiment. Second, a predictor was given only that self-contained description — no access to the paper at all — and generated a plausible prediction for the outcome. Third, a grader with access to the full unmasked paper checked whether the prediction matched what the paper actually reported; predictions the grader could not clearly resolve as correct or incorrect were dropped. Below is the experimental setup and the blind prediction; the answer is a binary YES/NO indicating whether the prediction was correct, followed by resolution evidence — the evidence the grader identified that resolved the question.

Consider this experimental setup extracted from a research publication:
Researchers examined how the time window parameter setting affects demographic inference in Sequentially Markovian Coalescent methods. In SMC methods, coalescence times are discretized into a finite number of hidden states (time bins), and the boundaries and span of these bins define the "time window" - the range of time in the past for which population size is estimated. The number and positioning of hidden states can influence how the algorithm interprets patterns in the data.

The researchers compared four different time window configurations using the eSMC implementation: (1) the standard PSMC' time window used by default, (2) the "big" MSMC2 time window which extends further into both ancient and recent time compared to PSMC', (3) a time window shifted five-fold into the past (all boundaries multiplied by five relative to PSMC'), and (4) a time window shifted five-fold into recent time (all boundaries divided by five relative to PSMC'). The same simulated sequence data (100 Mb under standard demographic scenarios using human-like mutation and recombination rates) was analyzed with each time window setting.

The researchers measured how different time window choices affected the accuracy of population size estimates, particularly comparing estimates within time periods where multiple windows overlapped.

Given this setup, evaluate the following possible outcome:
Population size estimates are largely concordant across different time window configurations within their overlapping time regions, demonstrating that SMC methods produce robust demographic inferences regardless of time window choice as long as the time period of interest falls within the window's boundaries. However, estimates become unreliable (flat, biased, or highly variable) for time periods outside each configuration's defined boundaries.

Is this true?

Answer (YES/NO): NO